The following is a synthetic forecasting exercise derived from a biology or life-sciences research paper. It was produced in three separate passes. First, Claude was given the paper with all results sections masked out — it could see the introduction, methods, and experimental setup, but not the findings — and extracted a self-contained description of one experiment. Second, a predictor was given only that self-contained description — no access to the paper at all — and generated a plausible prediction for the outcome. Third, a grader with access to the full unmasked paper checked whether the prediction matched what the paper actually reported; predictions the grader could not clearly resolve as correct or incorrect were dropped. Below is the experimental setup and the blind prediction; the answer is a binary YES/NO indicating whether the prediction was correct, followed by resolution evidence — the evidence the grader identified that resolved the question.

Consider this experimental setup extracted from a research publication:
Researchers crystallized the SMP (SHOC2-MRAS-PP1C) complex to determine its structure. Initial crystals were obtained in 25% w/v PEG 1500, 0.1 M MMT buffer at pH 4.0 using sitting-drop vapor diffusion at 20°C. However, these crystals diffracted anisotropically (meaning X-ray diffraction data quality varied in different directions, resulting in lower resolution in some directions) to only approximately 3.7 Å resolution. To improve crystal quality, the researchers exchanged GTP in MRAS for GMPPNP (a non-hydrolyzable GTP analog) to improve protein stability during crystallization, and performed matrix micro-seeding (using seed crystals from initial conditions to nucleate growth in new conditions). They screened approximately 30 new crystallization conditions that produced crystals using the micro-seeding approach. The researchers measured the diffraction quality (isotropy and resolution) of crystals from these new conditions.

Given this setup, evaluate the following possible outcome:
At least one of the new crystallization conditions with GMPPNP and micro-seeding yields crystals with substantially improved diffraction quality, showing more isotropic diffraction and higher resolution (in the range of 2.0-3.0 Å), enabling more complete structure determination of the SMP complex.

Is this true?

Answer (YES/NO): YES